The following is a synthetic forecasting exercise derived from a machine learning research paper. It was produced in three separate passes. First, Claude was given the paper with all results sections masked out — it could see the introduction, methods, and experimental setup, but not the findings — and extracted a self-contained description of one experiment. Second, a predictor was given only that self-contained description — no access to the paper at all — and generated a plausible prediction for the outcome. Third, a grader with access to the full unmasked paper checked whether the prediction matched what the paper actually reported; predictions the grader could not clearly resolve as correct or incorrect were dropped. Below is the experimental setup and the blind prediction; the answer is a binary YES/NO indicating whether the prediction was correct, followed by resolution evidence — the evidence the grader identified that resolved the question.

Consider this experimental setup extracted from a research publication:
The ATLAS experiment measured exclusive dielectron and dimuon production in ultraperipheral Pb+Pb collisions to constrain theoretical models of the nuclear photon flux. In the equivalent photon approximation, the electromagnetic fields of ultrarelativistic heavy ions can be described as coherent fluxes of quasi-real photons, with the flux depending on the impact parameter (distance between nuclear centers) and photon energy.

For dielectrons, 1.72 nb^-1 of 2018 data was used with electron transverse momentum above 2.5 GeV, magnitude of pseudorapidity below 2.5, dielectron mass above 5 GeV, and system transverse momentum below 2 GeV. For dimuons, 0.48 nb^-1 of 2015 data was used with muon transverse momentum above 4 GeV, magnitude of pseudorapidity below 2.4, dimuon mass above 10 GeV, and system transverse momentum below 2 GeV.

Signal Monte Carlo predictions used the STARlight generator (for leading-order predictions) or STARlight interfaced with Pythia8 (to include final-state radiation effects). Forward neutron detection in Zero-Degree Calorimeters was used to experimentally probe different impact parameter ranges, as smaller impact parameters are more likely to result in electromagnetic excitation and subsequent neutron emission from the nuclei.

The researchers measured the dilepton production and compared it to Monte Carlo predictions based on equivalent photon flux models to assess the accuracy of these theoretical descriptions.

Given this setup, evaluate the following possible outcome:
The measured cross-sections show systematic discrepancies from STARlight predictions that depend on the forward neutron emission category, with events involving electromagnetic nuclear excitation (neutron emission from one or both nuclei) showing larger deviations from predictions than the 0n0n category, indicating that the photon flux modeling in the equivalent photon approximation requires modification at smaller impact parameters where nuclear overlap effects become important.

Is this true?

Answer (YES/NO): NO